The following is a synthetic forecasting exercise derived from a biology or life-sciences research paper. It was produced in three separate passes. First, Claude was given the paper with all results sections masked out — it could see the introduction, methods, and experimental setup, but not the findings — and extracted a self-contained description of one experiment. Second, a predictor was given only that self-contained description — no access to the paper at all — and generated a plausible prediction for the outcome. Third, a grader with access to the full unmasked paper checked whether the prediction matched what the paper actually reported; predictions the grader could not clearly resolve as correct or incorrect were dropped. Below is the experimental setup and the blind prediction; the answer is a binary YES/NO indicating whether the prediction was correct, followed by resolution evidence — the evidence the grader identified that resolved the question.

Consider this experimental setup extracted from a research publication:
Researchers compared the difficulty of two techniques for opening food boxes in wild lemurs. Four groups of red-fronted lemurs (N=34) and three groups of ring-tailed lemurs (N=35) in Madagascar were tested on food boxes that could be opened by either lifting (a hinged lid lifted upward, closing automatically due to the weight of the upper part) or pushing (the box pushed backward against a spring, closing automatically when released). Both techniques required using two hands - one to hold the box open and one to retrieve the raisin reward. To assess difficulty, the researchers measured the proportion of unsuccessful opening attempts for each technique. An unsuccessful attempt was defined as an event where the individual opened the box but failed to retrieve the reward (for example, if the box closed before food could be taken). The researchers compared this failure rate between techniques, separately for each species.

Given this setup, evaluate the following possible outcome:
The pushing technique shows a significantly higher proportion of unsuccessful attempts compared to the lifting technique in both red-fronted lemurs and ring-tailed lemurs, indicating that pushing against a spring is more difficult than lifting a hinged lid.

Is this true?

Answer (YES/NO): NO